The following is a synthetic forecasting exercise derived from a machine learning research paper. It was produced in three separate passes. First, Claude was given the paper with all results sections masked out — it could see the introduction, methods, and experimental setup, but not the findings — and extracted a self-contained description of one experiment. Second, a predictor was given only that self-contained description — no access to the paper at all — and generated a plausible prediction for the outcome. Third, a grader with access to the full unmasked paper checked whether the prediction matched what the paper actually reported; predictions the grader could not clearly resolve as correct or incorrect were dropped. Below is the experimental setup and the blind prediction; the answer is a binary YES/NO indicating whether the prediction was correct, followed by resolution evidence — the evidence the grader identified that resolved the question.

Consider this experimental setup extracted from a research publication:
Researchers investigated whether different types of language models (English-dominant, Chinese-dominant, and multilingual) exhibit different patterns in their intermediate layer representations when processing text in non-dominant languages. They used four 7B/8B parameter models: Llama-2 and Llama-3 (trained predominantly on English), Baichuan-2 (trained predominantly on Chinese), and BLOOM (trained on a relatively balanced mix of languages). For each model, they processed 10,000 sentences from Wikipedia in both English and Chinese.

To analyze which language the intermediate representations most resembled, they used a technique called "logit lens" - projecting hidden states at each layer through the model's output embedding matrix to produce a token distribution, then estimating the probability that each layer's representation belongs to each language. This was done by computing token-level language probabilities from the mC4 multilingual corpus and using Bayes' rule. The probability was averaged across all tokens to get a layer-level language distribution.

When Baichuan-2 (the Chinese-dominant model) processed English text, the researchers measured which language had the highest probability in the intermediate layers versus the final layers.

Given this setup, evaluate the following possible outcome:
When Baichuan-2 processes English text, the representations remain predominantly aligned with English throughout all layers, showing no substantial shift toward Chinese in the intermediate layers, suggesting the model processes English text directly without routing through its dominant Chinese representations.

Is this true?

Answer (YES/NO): NO